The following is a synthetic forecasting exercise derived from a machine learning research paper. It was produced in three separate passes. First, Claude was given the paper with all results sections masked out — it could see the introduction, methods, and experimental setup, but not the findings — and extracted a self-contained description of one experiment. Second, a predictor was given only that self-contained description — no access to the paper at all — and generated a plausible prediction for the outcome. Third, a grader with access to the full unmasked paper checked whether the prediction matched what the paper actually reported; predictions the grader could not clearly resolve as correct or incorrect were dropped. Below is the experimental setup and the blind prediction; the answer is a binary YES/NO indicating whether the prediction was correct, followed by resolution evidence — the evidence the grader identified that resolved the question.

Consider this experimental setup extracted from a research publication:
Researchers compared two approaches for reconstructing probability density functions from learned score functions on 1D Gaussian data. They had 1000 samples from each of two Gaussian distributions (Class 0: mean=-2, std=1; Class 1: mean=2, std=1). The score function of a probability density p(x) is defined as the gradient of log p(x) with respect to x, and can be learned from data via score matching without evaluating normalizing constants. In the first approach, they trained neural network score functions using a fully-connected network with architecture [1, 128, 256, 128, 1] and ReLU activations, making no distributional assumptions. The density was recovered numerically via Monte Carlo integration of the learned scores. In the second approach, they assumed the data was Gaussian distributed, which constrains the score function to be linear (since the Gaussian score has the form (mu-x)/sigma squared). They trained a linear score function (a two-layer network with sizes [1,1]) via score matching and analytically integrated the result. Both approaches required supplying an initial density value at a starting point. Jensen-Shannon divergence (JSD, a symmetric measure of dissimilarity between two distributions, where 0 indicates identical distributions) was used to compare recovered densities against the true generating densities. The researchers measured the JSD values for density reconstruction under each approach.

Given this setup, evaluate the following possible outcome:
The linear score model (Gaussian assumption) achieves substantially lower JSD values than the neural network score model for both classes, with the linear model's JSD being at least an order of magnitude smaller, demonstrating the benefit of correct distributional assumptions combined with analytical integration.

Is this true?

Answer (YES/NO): YES